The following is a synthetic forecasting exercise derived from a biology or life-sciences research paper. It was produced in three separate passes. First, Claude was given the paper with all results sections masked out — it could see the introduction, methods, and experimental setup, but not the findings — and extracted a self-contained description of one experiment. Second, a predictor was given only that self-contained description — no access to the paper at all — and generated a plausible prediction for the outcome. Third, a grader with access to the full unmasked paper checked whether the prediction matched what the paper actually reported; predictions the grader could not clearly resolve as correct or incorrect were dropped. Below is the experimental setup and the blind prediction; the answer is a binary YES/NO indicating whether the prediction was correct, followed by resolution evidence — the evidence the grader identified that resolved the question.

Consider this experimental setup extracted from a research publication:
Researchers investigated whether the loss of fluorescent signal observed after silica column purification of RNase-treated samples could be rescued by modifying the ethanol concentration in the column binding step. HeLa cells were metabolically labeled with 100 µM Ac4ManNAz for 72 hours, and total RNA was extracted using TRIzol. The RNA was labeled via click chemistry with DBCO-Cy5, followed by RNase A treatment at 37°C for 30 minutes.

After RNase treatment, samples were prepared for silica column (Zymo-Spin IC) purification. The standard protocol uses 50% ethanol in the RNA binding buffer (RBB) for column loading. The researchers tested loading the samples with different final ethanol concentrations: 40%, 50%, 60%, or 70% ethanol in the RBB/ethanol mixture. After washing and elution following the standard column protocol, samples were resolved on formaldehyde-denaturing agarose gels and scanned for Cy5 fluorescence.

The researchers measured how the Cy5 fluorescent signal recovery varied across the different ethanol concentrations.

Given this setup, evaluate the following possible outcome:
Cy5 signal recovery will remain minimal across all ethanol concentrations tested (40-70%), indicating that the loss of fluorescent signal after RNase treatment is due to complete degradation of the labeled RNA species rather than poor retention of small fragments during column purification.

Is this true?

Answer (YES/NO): NO